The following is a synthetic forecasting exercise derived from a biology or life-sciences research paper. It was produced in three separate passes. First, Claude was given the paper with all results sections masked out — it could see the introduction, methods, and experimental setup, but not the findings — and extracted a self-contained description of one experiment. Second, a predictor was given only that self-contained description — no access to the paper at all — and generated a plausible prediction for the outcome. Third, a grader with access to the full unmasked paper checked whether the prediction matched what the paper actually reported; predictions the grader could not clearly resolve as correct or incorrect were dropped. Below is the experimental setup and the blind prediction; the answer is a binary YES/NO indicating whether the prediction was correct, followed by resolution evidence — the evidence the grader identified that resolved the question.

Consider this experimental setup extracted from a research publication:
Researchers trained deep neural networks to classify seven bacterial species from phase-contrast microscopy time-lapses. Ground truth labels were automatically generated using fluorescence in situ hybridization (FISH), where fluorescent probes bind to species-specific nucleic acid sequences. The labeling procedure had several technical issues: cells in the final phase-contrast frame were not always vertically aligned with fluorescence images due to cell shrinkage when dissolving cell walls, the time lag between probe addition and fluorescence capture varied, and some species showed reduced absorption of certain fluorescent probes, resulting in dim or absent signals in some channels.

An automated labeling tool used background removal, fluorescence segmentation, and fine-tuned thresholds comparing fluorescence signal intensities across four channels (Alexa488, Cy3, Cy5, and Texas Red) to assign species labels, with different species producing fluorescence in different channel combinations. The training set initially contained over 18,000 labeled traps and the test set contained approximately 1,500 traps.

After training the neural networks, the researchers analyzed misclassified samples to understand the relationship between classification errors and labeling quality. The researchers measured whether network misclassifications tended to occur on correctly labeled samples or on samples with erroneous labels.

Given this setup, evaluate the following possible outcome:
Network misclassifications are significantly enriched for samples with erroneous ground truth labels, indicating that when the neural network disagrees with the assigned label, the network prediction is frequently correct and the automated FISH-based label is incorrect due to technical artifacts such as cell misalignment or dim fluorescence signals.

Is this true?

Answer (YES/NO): YES